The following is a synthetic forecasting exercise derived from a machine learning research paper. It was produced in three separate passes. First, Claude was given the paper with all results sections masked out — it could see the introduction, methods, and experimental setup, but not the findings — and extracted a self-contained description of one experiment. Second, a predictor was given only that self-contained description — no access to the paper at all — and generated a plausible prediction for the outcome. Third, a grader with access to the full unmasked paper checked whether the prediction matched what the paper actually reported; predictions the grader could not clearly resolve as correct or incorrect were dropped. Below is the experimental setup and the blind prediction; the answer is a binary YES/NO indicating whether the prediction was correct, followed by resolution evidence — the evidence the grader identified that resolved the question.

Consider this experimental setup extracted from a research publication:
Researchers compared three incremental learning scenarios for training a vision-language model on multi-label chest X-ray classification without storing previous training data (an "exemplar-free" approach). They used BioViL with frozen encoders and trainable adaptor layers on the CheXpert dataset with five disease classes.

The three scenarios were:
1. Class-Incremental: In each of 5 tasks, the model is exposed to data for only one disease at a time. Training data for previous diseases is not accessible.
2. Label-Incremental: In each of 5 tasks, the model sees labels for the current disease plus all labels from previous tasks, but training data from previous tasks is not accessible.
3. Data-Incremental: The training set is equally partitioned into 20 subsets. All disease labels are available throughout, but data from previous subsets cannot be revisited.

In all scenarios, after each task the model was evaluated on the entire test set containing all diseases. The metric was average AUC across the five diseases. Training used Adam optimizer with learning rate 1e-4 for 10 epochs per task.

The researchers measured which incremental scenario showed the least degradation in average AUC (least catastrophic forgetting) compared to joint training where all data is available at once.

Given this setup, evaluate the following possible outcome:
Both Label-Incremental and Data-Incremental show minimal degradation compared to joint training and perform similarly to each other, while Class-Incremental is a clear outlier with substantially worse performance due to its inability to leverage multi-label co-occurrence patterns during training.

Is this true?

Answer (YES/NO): NO